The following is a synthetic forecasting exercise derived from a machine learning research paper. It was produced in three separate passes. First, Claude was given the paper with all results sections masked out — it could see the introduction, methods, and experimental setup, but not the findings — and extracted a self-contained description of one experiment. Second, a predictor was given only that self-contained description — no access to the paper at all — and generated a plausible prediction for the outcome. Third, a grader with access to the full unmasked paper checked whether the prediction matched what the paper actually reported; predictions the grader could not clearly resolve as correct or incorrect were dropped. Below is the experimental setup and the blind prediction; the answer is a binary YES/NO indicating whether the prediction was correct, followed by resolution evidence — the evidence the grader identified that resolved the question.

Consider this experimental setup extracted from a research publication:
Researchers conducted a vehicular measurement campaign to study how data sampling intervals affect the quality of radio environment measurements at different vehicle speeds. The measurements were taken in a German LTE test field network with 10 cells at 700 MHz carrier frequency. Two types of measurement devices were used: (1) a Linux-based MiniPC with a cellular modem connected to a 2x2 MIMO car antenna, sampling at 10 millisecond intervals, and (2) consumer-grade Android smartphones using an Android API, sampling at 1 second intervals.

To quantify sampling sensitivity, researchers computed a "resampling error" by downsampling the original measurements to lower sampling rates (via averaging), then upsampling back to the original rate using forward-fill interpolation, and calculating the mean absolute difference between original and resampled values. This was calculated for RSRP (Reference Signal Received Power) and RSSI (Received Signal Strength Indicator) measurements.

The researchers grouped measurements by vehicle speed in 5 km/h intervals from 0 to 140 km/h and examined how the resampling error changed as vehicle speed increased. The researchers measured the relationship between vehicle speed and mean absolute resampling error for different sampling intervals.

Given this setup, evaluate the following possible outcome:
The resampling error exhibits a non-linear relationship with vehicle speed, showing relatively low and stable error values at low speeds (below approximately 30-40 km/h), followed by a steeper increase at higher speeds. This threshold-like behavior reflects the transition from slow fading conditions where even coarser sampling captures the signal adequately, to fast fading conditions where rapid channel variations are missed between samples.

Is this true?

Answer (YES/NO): NO